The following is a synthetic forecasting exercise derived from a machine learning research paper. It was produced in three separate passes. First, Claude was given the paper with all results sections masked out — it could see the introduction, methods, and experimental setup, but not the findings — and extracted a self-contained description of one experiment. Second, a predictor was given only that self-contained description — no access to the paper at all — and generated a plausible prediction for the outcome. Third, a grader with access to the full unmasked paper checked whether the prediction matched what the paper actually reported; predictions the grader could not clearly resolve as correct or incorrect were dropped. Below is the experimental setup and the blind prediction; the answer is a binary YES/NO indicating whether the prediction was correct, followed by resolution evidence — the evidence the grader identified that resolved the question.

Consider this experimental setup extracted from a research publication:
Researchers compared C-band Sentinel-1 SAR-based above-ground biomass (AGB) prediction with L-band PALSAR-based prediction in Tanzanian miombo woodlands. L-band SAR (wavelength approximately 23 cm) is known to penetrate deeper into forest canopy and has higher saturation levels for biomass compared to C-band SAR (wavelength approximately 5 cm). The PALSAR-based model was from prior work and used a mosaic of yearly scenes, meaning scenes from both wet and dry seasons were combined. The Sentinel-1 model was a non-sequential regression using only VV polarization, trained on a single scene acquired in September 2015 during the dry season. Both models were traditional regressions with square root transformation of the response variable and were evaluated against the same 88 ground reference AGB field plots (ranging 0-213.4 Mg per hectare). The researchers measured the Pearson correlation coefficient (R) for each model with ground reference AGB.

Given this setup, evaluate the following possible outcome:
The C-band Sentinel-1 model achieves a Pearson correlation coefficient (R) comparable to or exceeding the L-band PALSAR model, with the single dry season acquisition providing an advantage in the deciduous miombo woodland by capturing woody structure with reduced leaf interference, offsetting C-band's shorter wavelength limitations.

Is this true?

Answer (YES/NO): YES